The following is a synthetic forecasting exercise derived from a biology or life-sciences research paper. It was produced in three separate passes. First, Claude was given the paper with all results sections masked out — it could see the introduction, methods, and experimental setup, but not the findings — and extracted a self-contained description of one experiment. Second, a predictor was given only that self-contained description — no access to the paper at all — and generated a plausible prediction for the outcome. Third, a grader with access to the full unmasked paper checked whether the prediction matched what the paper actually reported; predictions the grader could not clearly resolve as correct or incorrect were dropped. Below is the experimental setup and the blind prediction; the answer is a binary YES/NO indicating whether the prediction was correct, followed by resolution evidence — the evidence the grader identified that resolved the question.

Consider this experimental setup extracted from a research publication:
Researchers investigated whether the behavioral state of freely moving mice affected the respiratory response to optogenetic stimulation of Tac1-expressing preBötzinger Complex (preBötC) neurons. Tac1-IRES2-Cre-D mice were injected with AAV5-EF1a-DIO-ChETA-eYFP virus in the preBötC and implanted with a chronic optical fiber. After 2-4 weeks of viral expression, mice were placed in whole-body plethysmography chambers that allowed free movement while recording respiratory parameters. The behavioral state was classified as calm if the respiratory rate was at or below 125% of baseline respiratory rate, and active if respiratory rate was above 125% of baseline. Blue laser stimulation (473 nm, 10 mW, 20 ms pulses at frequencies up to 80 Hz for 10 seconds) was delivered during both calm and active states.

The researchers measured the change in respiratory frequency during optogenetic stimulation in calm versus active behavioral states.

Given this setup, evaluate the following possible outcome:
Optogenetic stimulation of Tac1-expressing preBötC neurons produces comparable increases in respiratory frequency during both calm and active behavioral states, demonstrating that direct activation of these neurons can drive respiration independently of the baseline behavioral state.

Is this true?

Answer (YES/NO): NO